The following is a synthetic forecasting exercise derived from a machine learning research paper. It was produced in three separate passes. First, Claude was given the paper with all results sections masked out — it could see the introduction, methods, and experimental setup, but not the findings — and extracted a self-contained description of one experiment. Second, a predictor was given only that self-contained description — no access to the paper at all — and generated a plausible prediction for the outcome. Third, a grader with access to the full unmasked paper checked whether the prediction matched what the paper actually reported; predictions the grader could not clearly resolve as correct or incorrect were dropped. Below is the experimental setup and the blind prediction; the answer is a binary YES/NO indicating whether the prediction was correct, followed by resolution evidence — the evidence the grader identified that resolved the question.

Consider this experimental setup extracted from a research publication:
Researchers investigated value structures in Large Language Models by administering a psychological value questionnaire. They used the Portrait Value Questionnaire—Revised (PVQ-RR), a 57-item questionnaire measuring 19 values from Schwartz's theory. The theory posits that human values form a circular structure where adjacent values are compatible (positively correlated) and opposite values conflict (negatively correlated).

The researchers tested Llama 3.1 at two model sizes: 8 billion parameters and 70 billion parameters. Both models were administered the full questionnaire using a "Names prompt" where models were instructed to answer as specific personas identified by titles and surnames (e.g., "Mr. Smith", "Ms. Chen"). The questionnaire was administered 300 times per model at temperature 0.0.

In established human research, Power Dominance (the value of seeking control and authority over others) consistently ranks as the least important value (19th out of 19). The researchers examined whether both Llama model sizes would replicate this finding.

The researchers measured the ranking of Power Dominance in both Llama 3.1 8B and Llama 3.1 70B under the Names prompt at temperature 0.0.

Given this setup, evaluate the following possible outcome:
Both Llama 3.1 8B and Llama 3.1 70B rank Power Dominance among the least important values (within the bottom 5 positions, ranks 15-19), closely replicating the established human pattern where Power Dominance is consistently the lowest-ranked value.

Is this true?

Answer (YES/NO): YES